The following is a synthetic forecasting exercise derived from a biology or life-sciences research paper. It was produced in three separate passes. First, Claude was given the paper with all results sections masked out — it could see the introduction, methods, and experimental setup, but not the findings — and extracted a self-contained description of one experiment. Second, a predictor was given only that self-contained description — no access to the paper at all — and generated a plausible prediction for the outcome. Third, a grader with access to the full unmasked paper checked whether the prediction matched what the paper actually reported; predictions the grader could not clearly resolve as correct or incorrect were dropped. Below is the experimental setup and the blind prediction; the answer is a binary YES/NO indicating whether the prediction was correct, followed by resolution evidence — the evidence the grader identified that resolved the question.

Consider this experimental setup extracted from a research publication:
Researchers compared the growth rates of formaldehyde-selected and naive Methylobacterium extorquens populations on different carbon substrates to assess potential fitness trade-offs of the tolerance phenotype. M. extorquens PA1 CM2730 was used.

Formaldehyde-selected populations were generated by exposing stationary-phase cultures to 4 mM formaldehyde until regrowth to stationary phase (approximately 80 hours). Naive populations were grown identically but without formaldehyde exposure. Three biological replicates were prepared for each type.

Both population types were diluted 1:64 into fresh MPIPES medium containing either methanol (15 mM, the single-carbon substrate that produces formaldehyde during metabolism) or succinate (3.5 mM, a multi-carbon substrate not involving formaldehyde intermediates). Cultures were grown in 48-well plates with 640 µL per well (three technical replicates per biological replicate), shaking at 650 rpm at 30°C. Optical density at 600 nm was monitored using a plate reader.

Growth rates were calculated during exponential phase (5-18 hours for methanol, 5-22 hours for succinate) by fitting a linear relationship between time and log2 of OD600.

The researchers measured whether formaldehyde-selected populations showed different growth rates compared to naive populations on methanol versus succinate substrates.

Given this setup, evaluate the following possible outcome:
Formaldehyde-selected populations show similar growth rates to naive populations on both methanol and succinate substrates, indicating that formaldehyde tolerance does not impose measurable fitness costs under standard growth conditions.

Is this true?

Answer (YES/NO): NO